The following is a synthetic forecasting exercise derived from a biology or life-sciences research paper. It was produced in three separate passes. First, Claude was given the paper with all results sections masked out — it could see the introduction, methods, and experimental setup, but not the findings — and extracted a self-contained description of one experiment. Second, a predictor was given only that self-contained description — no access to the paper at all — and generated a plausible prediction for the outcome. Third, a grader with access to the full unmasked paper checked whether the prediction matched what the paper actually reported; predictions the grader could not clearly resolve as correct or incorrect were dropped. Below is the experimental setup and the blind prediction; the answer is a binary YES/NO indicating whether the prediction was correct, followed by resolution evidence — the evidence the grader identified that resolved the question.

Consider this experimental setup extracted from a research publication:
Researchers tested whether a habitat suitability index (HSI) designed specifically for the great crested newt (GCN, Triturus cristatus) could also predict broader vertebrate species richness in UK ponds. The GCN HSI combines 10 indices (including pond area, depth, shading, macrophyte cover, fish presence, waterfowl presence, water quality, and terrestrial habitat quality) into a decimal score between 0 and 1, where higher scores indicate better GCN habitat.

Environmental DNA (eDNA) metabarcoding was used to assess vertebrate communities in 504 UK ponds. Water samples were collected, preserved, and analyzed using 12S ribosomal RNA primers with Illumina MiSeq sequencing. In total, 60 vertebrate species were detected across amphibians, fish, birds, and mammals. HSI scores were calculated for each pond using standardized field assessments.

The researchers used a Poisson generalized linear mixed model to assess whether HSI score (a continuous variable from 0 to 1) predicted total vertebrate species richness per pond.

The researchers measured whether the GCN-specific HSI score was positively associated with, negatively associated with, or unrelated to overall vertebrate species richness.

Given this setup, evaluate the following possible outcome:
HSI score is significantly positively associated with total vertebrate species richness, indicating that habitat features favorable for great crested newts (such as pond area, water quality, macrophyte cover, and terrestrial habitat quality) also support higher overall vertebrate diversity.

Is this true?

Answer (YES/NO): YES